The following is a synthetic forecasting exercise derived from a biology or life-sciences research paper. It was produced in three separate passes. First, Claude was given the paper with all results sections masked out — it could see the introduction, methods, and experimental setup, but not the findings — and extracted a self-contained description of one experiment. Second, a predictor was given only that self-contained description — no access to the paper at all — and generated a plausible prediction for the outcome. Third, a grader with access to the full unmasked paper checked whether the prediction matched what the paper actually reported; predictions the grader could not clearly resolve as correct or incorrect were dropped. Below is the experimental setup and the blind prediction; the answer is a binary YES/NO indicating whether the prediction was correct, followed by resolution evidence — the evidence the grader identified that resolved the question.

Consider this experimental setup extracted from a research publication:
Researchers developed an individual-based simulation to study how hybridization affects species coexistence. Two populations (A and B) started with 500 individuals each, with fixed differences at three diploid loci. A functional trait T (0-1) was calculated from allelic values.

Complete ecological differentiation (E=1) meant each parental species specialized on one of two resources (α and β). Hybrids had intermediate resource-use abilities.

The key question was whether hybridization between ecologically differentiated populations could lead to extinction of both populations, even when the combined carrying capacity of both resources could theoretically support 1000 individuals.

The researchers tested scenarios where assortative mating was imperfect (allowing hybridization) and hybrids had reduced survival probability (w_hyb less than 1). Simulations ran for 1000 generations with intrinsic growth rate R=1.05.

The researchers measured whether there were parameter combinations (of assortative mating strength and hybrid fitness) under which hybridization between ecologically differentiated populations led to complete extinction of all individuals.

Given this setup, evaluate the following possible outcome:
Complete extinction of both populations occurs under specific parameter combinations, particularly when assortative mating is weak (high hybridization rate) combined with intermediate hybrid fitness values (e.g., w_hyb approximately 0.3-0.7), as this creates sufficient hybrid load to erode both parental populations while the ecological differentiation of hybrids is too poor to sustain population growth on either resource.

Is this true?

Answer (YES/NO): NO